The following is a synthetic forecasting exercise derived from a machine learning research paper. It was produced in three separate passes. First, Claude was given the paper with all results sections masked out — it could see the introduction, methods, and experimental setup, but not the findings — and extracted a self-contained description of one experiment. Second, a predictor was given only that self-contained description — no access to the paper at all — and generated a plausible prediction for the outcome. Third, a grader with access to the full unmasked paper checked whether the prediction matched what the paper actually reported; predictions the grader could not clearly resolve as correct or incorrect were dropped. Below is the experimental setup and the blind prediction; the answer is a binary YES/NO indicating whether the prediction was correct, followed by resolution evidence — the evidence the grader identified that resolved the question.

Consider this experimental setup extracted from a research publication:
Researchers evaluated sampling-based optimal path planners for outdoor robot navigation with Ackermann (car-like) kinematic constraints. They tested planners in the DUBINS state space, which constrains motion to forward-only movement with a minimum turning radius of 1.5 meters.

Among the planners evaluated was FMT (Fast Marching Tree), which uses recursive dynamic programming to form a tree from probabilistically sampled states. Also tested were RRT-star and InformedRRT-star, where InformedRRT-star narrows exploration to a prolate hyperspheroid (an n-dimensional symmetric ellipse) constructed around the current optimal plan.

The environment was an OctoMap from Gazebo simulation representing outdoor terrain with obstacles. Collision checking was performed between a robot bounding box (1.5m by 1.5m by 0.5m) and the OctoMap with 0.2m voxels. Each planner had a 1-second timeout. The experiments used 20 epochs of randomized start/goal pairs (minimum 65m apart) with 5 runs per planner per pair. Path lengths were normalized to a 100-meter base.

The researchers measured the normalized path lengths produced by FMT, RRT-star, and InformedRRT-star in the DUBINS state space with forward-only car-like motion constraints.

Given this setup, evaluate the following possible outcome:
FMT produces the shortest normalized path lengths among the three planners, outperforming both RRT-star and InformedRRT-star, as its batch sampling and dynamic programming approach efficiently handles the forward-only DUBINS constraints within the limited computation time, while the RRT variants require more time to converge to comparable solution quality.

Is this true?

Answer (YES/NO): NO